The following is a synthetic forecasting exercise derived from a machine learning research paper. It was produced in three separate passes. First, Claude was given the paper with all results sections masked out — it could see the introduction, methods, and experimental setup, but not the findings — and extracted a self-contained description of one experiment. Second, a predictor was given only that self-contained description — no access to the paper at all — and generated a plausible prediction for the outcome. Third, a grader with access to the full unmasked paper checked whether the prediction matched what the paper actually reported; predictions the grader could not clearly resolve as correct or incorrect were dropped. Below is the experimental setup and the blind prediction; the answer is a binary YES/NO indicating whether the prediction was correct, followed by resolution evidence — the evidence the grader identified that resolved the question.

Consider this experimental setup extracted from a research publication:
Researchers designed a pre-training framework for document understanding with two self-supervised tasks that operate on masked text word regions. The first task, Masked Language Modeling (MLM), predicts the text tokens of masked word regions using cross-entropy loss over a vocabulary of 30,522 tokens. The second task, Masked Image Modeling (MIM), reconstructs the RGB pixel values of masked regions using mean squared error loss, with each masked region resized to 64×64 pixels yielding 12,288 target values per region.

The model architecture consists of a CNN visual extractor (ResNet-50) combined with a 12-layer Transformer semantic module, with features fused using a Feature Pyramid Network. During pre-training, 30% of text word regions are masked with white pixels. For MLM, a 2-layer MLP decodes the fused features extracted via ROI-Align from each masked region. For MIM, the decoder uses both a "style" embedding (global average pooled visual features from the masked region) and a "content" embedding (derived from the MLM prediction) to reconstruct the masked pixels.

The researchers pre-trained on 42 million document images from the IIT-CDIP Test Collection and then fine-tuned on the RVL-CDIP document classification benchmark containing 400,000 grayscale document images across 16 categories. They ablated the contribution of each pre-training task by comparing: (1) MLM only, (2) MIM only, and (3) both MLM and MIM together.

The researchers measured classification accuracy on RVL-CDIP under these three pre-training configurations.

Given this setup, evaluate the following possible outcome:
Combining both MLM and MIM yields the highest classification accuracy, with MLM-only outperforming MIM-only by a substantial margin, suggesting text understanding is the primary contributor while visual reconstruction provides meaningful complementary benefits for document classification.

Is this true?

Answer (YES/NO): NO